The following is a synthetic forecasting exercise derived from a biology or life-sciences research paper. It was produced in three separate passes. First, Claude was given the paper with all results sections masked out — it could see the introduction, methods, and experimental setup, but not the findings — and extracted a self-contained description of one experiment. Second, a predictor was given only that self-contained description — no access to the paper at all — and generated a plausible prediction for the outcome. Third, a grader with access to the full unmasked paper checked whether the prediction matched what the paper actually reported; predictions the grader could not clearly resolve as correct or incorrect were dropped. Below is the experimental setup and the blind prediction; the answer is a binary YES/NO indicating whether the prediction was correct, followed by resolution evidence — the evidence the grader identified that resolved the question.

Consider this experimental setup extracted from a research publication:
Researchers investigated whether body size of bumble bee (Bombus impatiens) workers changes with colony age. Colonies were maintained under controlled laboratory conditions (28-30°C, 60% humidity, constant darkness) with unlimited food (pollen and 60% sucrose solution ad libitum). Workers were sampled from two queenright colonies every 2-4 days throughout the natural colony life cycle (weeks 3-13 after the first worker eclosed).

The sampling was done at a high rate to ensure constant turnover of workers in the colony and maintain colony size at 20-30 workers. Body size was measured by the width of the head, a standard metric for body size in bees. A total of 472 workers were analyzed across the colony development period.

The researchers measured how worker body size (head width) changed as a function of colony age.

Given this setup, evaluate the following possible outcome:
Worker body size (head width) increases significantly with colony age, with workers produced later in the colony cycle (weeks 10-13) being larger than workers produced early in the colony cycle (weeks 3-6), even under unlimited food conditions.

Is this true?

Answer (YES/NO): NO